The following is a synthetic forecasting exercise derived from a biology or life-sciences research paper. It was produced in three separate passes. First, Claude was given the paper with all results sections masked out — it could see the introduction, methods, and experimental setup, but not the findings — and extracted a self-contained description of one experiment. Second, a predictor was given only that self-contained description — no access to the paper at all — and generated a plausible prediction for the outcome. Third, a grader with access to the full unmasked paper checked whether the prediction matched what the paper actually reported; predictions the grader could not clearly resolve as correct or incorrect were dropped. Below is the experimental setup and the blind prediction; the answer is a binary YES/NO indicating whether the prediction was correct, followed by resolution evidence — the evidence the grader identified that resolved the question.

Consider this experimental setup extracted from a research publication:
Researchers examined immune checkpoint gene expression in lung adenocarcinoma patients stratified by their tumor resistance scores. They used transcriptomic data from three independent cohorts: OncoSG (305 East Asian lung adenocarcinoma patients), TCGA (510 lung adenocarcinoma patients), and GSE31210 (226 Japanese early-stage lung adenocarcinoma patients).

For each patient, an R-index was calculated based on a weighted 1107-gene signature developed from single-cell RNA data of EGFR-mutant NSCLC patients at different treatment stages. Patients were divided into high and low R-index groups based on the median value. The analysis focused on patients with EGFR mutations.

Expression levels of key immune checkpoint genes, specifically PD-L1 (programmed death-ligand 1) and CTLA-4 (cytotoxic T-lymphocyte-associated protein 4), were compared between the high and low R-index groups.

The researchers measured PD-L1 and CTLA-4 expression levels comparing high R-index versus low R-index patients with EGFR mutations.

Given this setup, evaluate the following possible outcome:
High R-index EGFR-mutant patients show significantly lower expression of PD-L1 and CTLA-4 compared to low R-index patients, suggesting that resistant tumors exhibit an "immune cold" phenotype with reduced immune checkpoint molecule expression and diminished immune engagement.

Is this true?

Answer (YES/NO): NO